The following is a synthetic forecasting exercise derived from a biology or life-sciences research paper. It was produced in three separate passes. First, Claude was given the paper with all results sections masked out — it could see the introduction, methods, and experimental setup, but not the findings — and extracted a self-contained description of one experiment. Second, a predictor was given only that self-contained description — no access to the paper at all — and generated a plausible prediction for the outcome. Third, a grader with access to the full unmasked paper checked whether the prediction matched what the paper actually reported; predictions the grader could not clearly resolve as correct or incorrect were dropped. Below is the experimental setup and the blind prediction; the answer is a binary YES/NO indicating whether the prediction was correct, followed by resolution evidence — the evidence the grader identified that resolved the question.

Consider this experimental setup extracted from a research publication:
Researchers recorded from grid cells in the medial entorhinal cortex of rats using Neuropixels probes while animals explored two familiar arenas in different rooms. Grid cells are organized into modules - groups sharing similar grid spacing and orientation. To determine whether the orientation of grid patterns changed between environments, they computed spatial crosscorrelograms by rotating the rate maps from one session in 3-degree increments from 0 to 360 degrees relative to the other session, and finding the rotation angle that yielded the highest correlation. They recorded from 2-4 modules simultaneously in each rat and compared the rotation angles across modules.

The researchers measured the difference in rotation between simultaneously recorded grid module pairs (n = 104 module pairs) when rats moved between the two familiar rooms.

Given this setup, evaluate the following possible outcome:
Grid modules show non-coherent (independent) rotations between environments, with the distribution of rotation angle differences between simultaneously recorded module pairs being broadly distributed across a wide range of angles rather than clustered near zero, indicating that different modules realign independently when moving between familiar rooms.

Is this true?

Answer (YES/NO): NO